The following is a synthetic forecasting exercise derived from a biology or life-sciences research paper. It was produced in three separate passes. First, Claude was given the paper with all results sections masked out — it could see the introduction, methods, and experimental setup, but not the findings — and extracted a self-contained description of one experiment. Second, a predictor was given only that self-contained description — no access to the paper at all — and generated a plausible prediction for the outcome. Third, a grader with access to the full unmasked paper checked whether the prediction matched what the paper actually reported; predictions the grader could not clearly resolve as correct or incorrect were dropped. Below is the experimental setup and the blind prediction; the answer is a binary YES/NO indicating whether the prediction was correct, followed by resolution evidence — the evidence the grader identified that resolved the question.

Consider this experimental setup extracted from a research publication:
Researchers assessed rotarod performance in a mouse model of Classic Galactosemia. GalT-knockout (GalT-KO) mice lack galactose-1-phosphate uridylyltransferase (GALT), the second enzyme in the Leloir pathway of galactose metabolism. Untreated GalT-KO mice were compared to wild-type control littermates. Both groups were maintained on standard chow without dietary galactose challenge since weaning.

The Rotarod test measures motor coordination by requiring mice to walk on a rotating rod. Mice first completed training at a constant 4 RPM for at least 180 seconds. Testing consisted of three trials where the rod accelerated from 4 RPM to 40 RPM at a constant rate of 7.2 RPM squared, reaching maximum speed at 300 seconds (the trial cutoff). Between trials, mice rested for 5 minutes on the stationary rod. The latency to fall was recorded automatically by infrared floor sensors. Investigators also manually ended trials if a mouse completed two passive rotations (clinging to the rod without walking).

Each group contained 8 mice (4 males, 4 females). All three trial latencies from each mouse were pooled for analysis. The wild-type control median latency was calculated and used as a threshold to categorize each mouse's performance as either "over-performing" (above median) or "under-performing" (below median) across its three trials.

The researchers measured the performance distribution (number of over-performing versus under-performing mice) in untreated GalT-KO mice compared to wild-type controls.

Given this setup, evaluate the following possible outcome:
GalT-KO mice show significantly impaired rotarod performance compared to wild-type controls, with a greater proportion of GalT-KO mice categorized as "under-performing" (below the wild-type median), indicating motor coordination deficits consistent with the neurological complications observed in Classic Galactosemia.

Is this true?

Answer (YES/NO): YES